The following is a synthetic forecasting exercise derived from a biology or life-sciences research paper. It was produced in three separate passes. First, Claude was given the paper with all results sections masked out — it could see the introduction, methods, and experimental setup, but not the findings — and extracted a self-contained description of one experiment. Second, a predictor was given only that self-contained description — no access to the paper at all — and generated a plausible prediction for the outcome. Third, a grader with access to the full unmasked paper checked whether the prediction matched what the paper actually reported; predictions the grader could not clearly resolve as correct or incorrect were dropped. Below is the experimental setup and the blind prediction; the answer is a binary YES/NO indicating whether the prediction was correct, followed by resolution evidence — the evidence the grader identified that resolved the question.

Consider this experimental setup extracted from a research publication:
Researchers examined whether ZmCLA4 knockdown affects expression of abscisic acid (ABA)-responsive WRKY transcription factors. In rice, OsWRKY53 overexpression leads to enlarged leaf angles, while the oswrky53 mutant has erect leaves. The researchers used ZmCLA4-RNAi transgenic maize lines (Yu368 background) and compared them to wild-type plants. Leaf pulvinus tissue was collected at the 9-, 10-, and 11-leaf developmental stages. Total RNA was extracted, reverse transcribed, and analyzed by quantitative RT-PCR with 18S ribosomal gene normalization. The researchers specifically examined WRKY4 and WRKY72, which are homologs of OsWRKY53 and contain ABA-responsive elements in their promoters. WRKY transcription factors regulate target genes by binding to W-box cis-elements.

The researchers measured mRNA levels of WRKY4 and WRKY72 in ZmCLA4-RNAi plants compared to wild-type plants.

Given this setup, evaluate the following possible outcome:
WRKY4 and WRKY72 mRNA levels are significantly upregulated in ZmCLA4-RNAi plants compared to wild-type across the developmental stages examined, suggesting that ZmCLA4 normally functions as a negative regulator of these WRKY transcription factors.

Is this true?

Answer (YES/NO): YES